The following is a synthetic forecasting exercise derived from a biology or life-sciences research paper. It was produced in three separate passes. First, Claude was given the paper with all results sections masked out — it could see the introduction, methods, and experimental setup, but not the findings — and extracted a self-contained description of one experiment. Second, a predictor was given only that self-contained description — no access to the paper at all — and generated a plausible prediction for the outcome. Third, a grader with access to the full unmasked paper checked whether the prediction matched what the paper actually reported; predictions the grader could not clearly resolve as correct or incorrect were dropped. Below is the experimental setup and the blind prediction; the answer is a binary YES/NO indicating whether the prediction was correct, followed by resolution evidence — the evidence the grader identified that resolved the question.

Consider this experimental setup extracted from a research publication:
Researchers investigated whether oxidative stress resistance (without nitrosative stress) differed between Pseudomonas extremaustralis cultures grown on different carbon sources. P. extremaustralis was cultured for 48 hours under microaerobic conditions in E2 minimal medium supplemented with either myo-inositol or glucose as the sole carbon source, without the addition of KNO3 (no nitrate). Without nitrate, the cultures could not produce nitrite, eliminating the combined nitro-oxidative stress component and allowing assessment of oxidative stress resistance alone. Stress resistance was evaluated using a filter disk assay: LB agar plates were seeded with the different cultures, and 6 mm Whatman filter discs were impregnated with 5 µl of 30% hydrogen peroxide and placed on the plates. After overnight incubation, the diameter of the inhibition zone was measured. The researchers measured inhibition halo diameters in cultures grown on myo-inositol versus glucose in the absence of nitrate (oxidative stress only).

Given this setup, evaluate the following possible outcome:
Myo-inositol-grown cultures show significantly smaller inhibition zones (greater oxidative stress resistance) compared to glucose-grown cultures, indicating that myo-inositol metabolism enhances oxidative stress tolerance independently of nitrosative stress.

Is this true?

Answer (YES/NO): NO